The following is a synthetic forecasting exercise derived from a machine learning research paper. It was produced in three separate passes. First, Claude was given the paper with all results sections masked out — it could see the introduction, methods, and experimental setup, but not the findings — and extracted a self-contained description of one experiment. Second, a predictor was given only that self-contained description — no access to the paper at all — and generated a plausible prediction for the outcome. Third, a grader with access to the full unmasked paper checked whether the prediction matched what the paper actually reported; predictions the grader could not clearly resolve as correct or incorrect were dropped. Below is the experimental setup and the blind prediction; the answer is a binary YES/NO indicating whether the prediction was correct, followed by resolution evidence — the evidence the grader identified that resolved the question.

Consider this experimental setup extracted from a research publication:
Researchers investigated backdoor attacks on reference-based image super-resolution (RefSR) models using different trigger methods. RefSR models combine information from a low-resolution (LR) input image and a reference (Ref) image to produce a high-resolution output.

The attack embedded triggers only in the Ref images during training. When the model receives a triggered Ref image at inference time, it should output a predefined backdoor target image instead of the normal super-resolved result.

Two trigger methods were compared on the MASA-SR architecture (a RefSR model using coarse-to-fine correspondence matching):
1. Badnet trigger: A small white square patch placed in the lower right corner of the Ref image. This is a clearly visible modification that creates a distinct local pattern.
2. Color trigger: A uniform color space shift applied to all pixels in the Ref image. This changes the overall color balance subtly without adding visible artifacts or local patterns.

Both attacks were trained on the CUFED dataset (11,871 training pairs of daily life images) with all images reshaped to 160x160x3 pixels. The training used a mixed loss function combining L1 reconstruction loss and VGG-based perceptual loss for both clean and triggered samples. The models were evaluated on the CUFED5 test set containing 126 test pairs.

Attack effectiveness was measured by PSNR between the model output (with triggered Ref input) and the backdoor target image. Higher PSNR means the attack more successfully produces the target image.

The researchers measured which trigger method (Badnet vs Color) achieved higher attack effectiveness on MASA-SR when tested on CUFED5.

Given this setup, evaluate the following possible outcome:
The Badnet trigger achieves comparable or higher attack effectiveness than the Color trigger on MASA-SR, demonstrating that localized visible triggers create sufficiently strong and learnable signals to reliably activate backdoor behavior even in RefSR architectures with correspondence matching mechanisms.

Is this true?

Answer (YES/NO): YES